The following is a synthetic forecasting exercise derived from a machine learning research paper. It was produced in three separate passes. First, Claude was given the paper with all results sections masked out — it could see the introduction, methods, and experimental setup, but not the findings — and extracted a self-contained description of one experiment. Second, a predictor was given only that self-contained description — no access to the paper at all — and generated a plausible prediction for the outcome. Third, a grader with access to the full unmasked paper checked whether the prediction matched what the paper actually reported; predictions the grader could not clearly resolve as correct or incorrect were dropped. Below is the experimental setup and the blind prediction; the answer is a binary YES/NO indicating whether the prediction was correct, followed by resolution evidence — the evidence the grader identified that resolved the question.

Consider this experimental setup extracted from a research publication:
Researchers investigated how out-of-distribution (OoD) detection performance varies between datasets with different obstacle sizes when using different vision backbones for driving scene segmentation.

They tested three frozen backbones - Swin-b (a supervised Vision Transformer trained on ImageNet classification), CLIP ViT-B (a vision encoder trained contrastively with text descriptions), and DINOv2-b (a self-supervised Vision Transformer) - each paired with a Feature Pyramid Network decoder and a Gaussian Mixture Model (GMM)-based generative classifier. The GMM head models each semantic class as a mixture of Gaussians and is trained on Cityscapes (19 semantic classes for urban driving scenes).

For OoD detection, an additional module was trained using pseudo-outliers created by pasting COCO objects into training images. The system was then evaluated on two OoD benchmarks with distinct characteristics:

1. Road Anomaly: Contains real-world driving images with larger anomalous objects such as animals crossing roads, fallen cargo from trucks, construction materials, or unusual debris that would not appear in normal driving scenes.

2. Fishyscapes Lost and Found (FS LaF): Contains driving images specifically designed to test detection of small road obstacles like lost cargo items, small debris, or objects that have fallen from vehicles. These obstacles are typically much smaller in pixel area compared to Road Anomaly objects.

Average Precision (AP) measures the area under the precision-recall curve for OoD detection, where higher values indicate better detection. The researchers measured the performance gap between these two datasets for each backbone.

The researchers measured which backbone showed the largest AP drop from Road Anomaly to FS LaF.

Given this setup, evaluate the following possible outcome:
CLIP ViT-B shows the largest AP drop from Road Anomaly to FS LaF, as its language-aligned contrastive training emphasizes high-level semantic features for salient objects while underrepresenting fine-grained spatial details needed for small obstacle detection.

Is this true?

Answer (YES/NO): YES